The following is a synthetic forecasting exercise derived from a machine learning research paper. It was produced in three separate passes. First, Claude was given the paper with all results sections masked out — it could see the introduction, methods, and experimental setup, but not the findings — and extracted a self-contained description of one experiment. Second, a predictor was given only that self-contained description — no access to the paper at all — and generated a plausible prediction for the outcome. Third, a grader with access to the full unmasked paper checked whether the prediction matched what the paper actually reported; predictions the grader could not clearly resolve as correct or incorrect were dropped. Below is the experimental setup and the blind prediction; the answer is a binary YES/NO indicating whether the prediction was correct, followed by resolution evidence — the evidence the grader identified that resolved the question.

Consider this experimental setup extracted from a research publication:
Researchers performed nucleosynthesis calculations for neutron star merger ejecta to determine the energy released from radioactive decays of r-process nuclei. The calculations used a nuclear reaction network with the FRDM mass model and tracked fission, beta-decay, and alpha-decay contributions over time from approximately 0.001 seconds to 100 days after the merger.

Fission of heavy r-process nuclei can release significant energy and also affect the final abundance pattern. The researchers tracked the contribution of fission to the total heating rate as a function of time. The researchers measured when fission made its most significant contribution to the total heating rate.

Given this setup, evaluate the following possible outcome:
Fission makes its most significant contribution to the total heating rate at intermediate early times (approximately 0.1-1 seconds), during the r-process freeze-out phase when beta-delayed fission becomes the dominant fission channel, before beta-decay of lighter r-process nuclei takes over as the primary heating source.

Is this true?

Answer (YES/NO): NO